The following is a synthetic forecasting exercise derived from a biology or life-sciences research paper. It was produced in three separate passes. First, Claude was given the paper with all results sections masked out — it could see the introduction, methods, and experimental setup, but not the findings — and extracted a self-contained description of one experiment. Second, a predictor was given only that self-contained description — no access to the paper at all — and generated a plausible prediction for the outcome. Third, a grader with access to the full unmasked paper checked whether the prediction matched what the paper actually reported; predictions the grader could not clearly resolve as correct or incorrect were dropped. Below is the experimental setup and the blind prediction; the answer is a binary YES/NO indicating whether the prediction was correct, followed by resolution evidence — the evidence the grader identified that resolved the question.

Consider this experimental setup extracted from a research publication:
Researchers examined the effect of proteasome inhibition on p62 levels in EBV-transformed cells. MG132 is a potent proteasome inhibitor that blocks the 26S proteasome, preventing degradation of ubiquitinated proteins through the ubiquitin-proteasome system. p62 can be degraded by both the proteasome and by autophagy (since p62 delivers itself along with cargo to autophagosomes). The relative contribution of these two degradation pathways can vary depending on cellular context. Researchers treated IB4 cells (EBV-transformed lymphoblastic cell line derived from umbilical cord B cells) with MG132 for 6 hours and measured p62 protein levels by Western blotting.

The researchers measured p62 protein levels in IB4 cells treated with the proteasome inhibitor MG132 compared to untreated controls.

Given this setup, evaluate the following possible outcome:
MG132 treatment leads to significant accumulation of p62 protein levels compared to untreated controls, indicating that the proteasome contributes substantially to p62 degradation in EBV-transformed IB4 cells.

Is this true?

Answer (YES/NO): NO